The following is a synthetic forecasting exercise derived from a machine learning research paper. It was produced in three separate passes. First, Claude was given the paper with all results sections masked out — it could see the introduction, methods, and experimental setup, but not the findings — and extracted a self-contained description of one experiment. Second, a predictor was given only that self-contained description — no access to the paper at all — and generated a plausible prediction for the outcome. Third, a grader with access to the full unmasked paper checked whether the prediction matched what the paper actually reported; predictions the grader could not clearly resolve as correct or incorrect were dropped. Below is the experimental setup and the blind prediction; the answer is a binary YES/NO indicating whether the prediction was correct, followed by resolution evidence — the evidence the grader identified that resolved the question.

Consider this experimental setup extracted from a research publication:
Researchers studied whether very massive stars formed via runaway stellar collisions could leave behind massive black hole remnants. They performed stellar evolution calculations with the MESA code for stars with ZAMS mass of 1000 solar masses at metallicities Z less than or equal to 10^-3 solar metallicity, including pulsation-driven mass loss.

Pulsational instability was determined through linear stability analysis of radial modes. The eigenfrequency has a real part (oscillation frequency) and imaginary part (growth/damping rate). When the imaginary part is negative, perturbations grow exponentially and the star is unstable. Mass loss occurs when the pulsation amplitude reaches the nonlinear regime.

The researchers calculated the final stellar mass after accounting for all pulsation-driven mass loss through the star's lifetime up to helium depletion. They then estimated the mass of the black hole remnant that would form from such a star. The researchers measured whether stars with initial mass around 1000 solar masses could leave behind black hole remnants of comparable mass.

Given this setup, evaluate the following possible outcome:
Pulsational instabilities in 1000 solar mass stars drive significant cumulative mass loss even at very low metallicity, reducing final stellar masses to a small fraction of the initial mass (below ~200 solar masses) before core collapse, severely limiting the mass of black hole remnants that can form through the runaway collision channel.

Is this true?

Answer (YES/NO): NO